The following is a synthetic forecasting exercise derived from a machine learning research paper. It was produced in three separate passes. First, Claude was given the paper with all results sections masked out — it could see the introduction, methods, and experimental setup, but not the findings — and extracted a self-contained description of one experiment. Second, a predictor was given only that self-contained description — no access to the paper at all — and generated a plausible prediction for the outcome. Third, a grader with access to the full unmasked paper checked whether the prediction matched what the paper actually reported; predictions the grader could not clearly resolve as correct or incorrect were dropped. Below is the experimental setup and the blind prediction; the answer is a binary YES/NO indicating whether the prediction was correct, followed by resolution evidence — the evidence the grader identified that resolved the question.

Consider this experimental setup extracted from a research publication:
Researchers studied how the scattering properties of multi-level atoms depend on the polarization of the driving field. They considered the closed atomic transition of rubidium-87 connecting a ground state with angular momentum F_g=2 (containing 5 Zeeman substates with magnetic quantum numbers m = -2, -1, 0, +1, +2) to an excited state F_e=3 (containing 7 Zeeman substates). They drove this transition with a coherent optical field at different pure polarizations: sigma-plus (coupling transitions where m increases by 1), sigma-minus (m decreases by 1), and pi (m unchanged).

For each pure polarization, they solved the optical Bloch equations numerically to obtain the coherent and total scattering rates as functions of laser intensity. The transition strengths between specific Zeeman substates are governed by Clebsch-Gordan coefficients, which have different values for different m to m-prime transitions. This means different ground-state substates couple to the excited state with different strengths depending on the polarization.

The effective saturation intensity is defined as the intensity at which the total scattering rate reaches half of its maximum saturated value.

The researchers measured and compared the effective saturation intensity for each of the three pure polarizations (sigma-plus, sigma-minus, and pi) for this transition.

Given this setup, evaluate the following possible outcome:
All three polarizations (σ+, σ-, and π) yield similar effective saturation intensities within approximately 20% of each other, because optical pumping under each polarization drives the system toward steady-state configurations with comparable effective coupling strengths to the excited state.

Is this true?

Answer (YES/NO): NO